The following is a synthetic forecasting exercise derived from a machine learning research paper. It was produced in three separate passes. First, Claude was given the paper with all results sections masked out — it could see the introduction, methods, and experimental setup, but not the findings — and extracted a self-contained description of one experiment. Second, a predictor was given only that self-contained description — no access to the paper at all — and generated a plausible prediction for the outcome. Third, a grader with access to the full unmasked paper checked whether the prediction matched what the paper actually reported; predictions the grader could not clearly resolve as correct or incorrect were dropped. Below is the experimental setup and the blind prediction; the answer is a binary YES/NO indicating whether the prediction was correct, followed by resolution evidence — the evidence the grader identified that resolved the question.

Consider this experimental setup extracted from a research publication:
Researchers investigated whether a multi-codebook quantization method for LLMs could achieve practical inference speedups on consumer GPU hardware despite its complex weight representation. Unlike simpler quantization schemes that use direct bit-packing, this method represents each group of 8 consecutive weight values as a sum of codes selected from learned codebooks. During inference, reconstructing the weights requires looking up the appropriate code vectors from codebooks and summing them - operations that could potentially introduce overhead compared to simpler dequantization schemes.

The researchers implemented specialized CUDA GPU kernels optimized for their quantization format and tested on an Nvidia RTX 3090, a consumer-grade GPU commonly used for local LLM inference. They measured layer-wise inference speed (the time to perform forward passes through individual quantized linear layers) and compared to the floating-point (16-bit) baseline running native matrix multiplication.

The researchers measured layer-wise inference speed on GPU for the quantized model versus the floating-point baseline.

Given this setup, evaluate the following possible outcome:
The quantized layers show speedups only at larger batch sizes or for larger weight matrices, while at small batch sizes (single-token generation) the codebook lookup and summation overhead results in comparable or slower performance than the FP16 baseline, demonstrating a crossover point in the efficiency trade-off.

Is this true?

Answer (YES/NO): NO